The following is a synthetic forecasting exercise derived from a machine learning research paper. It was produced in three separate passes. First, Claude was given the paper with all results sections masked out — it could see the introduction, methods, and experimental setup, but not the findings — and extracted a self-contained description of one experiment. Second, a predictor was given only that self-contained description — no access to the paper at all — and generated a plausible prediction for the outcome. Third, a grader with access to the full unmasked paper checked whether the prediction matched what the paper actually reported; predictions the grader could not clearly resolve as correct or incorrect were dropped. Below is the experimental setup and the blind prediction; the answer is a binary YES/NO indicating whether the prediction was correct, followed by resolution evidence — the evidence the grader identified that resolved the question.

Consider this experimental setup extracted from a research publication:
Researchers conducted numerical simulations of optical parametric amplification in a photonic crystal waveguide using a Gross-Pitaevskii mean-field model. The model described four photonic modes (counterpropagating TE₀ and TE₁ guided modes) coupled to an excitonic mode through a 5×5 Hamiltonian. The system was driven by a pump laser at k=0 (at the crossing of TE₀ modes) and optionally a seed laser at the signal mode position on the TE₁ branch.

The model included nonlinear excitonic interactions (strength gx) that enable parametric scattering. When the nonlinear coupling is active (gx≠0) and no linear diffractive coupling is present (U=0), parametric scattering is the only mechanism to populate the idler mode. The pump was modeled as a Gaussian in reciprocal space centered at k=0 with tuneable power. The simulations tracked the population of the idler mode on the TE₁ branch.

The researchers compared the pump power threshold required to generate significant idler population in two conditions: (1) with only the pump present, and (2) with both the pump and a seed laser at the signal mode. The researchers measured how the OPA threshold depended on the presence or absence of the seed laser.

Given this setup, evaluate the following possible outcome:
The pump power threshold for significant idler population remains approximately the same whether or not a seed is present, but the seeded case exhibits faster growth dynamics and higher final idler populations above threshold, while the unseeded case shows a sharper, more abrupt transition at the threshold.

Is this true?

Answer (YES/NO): NO